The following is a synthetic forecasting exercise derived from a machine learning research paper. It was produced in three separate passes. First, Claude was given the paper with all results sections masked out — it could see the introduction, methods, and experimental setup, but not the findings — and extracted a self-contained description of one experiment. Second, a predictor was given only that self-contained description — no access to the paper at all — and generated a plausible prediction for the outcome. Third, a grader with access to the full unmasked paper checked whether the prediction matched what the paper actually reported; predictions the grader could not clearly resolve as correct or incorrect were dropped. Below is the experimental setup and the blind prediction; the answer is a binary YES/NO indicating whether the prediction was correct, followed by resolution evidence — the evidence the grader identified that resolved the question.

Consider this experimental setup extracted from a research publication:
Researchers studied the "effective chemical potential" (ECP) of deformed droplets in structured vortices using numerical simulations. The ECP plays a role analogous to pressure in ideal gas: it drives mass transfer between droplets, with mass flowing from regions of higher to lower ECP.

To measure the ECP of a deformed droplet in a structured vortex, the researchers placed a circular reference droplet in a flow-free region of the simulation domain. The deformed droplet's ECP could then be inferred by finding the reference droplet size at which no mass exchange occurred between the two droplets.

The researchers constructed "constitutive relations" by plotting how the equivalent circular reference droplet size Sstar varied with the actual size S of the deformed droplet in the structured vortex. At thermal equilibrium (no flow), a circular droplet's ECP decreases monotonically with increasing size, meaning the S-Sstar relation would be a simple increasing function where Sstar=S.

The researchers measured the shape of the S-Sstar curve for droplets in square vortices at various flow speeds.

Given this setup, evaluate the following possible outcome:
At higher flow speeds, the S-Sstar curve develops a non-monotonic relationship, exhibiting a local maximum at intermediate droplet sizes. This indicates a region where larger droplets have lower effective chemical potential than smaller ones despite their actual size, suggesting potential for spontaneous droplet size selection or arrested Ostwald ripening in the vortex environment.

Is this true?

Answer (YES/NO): NO